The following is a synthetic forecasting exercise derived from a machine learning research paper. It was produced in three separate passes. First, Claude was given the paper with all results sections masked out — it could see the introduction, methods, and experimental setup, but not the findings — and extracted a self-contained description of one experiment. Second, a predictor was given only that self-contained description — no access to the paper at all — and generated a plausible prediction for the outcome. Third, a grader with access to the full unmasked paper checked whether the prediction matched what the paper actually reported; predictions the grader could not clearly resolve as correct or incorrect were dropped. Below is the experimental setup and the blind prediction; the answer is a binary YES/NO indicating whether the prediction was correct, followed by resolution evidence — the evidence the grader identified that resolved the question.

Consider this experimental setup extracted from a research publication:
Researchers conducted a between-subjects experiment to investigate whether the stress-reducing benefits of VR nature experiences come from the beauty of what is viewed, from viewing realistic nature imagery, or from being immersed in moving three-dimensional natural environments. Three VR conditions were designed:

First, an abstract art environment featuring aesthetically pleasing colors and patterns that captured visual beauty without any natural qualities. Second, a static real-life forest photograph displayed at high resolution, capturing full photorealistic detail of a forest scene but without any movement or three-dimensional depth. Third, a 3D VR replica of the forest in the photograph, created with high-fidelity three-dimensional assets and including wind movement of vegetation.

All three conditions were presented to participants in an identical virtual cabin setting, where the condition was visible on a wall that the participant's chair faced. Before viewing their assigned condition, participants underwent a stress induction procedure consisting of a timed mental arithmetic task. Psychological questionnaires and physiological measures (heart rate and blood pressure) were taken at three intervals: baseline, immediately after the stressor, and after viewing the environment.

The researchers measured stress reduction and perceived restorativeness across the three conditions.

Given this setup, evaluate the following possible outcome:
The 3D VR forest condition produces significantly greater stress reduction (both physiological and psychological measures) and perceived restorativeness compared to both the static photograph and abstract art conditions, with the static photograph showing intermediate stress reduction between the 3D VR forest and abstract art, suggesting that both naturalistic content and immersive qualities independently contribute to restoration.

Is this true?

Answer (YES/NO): NO